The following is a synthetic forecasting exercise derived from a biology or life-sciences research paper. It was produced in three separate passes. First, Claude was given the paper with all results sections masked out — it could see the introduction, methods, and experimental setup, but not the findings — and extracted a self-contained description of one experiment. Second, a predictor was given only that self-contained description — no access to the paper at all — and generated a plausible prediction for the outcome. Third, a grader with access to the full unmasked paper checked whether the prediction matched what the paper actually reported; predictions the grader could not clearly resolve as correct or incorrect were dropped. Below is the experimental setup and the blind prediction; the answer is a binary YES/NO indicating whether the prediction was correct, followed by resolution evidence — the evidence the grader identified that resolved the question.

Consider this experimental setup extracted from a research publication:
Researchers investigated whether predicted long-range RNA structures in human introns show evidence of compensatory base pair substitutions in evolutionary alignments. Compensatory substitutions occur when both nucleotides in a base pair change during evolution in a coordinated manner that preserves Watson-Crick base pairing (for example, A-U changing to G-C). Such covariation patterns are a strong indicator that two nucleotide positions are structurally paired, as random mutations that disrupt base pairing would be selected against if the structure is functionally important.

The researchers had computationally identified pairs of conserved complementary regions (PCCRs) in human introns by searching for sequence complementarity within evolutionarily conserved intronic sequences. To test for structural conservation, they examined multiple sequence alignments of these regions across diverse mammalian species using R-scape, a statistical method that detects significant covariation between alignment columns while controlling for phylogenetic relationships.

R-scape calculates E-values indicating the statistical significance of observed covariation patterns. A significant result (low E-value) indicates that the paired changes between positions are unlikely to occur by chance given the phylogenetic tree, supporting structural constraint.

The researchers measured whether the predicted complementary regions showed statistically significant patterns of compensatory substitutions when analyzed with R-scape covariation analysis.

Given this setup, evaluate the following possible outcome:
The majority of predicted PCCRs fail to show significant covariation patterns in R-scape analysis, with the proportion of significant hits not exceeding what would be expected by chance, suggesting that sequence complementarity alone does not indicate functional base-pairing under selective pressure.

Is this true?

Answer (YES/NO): NO